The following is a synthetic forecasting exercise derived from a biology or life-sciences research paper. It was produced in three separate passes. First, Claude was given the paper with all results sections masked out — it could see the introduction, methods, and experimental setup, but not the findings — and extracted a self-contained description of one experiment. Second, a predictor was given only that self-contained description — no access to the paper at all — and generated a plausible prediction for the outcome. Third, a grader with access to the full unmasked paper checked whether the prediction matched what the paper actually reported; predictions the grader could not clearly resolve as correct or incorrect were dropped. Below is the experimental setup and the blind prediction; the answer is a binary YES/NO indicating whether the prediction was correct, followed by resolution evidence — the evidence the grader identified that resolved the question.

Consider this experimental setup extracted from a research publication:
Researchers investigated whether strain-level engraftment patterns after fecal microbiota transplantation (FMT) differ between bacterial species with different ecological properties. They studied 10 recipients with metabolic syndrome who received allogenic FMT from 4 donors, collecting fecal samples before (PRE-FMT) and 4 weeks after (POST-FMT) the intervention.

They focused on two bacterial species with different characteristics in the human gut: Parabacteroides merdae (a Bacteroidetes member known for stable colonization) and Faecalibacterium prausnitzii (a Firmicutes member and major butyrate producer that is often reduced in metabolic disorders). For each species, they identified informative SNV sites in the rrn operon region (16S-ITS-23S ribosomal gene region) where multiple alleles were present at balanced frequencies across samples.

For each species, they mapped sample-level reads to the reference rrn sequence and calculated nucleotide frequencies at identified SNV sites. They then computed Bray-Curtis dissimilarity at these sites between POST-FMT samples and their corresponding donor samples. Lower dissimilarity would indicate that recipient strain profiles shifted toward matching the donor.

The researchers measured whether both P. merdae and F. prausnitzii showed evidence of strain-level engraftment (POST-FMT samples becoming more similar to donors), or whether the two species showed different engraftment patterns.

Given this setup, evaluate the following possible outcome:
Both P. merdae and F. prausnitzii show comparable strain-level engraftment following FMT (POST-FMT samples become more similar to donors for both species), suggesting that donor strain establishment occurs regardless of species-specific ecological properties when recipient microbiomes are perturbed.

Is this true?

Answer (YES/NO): NO